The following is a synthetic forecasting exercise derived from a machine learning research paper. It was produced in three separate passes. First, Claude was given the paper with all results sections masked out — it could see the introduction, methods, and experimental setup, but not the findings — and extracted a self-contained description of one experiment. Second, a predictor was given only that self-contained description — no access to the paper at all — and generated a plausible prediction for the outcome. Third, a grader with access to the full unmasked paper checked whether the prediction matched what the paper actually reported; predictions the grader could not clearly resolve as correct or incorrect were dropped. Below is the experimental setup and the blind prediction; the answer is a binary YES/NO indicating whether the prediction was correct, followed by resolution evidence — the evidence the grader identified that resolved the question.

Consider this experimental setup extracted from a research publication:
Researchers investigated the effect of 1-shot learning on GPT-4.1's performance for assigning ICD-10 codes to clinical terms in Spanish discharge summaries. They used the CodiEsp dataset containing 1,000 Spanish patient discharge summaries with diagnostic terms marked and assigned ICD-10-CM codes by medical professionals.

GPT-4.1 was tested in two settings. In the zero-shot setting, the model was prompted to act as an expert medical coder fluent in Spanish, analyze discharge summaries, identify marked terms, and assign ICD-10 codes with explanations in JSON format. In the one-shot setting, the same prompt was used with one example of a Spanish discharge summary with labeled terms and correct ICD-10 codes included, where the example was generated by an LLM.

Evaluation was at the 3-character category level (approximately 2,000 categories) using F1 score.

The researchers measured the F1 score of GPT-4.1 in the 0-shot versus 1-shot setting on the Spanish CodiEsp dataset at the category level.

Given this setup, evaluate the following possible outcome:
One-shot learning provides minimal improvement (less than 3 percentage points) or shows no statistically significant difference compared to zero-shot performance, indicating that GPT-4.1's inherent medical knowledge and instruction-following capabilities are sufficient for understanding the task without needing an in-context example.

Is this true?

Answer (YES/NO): YES